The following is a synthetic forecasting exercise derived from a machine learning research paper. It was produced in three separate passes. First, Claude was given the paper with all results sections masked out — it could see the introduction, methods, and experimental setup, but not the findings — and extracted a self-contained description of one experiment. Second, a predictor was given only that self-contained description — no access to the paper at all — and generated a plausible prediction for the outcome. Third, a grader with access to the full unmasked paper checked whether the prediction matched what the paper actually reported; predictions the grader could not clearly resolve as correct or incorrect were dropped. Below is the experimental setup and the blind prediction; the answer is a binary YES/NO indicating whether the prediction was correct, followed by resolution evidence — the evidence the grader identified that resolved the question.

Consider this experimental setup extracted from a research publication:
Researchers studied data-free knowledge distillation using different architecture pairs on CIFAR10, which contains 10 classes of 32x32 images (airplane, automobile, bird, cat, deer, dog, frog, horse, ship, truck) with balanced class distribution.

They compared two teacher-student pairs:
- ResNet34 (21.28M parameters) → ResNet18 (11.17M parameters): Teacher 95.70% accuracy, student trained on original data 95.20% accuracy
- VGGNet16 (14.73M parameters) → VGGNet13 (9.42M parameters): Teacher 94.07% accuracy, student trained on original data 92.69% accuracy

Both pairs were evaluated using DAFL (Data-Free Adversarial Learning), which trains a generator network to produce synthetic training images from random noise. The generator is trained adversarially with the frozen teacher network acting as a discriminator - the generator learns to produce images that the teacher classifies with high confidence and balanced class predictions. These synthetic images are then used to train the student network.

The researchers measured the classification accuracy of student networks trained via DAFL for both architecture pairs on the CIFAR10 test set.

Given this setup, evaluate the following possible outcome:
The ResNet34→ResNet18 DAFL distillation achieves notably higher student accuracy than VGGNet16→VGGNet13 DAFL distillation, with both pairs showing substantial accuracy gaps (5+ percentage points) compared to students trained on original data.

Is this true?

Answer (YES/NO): NO